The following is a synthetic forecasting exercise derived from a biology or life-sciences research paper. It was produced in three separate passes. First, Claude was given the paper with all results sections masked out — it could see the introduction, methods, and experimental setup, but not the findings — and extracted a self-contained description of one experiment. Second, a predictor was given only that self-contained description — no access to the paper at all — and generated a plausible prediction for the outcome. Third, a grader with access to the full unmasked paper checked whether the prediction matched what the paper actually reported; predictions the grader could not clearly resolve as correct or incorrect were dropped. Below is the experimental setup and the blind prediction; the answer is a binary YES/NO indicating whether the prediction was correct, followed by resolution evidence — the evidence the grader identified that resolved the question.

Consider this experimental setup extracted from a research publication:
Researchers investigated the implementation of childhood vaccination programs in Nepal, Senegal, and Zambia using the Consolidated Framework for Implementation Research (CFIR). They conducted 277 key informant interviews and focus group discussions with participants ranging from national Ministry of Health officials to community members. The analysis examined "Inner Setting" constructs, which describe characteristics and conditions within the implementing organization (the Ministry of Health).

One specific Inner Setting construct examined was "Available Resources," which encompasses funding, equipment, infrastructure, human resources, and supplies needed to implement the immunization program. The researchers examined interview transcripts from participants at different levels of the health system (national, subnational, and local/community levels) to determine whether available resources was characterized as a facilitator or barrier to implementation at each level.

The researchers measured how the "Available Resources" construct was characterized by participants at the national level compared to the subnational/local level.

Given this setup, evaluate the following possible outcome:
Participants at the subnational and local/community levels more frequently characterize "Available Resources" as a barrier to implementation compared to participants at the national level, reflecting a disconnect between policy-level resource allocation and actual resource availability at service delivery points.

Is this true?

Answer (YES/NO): YES